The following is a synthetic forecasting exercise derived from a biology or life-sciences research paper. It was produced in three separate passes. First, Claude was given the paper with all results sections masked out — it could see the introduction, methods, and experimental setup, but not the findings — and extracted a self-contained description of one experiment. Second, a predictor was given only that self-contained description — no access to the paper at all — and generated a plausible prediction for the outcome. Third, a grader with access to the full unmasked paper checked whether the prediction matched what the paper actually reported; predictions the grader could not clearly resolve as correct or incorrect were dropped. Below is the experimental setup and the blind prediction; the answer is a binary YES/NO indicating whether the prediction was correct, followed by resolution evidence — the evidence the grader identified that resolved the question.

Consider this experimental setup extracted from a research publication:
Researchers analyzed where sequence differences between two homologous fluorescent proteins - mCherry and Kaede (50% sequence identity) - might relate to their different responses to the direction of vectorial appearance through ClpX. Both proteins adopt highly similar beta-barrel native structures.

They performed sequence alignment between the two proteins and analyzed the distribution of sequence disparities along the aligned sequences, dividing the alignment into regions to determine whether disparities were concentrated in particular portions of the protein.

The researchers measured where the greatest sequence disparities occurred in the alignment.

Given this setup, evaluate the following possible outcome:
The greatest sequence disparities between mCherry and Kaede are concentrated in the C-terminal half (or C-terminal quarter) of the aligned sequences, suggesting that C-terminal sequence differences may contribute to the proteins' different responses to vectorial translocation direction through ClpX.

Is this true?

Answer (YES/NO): YES